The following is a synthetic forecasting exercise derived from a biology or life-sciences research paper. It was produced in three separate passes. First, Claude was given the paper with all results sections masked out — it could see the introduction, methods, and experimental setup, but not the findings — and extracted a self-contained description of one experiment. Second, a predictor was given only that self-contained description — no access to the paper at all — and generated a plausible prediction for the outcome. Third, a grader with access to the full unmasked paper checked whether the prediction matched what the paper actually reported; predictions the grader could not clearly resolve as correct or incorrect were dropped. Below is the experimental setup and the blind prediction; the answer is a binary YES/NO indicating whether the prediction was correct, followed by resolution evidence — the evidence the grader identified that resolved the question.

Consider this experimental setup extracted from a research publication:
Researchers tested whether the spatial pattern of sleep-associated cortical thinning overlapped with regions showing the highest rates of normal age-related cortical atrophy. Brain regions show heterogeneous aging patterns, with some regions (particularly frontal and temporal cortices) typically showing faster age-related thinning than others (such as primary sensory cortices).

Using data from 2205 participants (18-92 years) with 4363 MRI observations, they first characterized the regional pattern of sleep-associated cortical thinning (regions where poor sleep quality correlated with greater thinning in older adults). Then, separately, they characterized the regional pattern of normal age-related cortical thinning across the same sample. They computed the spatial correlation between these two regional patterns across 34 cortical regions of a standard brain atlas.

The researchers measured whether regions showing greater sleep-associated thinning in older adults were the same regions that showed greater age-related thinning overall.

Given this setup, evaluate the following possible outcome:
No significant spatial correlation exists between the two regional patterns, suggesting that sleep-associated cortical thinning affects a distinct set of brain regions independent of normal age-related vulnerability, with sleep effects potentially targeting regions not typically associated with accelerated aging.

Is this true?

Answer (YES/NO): NO